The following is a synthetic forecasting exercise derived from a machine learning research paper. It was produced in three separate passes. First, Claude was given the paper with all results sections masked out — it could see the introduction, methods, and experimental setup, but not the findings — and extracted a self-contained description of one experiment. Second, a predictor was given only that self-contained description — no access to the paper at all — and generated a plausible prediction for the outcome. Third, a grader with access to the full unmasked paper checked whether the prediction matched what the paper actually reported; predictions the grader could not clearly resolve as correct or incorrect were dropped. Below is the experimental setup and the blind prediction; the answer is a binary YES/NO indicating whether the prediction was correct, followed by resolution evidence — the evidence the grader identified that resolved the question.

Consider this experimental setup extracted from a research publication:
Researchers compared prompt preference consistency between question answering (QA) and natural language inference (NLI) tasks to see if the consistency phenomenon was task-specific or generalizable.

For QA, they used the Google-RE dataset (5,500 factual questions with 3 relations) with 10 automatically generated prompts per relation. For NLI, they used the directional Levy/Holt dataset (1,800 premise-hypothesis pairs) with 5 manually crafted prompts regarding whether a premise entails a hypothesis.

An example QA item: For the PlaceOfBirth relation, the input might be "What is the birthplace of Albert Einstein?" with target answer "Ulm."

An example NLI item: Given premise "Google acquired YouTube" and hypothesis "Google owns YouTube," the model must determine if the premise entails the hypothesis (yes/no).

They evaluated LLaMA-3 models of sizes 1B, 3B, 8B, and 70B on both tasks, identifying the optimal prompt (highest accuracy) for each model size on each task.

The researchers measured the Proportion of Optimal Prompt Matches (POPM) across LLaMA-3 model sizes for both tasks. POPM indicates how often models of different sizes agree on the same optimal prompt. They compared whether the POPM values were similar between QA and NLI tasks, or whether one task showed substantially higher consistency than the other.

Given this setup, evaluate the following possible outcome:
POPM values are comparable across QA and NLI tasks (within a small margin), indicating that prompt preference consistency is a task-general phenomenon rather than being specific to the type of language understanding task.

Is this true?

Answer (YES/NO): YES